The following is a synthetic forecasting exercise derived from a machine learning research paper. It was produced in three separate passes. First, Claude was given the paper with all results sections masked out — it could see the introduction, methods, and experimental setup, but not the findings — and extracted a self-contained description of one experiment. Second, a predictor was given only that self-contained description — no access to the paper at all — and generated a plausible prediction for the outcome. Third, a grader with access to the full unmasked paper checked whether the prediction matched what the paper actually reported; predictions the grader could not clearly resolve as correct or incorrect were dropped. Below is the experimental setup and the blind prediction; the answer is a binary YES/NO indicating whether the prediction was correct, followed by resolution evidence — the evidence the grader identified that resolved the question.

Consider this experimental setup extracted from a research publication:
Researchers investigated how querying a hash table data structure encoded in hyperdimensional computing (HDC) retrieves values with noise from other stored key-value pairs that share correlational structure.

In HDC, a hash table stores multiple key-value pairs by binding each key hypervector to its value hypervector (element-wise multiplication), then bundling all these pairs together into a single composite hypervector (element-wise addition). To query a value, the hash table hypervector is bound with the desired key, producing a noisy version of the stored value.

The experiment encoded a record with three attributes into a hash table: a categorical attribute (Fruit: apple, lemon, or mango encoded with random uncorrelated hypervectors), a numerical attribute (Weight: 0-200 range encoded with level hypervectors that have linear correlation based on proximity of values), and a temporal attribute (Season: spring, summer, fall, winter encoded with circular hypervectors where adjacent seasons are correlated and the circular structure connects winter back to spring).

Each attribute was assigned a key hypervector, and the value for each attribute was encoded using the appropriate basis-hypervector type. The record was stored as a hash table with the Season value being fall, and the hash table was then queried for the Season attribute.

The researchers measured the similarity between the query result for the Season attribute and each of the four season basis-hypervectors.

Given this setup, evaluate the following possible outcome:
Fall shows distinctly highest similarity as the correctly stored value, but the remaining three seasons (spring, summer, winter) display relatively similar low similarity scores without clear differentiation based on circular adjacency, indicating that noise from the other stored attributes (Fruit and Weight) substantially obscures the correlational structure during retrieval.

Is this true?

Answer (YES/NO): NO